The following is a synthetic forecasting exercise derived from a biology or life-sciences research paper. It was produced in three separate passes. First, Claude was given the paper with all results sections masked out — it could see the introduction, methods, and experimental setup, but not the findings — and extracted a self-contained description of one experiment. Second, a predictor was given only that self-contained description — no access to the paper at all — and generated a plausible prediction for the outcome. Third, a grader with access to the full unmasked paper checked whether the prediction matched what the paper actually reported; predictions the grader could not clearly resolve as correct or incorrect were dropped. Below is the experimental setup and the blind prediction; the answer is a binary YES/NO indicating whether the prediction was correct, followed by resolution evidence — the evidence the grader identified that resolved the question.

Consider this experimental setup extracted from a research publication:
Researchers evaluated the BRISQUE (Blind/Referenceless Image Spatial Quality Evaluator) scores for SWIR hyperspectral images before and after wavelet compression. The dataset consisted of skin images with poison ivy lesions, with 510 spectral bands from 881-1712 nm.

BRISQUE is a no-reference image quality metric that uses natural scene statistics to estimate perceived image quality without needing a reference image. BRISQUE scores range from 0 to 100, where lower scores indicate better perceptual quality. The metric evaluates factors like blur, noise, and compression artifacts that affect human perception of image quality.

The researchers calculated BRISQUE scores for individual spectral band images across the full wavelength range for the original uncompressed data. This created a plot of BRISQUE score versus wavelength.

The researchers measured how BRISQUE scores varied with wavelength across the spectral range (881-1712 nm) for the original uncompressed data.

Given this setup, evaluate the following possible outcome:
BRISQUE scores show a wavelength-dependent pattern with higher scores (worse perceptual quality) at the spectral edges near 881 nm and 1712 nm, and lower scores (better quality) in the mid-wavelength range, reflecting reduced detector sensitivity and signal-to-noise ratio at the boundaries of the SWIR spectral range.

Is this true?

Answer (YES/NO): YES